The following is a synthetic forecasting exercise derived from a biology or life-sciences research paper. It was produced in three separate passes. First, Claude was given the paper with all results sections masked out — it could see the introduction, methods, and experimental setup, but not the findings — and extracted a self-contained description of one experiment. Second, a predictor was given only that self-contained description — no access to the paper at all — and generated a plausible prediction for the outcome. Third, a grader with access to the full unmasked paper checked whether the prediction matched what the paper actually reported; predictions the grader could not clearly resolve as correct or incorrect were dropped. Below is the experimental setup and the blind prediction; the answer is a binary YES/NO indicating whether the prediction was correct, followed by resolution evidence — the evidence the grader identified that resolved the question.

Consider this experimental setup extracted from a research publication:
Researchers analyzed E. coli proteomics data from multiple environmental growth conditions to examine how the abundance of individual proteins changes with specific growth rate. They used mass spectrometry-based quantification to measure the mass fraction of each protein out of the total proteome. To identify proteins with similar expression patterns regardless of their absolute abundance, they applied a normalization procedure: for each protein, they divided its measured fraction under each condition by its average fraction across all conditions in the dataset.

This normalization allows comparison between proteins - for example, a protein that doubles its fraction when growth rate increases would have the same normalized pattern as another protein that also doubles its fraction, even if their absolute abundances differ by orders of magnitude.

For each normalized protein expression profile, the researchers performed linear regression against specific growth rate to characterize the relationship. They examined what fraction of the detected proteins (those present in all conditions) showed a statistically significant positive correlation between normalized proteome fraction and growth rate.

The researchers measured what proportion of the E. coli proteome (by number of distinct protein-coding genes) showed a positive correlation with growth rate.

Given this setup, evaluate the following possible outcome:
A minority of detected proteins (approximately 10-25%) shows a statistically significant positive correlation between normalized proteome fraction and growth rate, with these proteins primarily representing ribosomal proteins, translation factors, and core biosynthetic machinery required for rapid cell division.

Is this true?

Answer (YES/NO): NO